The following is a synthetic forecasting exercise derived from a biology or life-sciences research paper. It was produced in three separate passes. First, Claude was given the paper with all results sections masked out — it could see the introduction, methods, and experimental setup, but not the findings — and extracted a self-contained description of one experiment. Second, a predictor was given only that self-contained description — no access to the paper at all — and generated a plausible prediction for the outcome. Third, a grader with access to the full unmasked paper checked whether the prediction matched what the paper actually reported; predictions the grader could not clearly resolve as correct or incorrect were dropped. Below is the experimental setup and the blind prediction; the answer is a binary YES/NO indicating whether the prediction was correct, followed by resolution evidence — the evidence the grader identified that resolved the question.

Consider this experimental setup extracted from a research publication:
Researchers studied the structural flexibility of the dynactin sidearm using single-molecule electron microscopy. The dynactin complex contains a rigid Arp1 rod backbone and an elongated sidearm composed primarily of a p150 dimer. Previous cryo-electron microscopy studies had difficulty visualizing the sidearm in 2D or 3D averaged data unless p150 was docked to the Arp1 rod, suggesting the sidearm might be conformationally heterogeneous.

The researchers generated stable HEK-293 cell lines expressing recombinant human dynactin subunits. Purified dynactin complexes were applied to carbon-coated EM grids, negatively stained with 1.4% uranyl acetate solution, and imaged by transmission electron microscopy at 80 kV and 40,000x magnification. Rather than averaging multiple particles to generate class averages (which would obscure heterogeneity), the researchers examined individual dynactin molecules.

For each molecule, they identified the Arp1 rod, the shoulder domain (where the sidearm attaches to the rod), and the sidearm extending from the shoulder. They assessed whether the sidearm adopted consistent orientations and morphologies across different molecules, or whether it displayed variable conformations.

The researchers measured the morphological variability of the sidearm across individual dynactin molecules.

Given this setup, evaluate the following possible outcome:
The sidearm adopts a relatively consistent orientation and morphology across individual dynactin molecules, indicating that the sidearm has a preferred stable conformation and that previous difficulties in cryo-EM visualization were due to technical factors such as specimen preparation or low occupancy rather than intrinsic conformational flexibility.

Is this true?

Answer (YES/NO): NO